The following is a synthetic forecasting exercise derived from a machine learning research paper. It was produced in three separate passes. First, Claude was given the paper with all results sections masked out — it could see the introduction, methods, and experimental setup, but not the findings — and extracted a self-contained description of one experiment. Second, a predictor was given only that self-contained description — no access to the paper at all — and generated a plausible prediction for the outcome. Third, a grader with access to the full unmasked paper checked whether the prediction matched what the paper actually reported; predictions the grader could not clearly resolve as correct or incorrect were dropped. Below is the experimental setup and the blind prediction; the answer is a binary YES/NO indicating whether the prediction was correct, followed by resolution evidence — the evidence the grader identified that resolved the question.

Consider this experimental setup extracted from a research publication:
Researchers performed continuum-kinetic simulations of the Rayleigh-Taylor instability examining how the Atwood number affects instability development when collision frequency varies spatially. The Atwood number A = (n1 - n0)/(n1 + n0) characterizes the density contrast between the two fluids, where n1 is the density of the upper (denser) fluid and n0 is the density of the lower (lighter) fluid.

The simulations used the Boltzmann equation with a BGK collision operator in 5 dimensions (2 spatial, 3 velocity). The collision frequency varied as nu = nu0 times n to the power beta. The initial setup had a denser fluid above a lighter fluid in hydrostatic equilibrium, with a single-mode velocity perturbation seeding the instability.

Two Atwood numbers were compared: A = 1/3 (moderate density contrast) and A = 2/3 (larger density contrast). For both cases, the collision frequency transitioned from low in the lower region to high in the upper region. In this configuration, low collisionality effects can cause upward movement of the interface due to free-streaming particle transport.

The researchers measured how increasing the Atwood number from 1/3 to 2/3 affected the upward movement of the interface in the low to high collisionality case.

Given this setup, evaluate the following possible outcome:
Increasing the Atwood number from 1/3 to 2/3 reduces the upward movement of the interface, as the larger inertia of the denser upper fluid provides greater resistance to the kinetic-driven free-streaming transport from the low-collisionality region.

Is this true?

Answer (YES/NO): YES